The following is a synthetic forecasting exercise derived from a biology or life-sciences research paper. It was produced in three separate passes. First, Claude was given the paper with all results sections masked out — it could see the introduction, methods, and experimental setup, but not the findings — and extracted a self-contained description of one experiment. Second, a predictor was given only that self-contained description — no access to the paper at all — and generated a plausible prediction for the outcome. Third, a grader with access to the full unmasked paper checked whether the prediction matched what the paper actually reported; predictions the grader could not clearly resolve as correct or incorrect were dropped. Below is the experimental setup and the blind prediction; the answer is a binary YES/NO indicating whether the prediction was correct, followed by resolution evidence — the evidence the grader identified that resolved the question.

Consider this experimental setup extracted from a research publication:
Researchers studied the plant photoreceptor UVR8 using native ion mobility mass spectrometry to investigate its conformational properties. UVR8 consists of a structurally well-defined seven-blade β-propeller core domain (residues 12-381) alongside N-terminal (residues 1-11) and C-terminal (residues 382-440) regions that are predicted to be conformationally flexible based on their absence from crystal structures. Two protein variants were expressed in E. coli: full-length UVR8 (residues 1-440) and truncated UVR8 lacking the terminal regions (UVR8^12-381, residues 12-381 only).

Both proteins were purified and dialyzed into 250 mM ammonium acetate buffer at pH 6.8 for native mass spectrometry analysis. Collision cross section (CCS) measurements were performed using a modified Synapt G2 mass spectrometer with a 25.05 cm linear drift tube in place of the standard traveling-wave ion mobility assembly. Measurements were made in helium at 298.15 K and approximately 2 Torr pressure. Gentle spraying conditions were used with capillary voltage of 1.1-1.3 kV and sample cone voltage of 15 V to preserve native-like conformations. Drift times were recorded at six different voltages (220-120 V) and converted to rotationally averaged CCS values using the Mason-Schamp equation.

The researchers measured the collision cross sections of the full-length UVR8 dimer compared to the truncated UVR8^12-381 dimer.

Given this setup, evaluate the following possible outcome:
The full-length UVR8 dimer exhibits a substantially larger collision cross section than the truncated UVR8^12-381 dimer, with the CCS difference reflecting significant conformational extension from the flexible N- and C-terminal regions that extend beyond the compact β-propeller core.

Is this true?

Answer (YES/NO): NO